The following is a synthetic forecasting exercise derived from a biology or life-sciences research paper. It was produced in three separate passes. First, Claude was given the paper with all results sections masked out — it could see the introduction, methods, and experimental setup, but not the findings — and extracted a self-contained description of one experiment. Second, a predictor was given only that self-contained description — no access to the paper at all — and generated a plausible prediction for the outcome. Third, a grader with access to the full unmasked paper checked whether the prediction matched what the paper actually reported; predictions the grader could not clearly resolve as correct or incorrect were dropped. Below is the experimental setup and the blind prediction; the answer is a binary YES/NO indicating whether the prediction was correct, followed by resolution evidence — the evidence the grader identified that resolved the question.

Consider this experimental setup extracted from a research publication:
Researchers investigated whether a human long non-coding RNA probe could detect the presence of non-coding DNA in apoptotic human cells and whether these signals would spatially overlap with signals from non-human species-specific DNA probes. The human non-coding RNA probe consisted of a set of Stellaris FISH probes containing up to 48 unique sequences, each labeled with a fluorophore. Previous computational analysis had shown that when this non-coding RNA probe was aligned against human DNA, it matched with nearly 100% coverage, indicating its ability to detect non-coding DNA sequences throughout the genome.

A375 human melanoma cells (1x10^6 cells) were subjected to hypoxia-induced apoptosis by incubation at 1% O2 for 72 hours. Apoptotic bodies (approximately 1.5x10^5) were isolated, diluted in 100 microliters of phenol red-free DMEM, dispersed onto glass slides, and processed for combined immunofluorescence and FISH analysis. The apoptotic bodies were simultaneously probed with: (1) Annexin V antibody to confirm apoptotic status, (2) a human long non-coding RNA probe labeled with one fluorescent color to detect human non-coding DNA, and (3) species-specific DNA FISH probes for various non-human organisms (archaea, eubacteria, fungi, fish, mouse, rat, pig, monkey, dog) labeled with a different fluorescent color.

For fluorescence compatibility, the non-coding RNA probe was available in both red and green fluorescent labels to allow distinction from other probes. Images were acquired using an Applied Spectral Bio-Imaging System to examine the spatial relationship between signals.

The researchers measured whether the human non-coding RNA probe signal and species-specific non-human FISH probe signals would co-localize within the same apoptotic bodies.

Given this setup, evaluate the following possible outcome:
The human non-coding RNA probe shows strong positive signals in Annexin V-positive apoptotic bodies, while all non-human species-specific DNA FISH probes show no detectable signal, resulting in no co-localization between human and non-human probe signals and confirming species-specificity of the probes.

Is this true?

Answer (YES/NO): NO